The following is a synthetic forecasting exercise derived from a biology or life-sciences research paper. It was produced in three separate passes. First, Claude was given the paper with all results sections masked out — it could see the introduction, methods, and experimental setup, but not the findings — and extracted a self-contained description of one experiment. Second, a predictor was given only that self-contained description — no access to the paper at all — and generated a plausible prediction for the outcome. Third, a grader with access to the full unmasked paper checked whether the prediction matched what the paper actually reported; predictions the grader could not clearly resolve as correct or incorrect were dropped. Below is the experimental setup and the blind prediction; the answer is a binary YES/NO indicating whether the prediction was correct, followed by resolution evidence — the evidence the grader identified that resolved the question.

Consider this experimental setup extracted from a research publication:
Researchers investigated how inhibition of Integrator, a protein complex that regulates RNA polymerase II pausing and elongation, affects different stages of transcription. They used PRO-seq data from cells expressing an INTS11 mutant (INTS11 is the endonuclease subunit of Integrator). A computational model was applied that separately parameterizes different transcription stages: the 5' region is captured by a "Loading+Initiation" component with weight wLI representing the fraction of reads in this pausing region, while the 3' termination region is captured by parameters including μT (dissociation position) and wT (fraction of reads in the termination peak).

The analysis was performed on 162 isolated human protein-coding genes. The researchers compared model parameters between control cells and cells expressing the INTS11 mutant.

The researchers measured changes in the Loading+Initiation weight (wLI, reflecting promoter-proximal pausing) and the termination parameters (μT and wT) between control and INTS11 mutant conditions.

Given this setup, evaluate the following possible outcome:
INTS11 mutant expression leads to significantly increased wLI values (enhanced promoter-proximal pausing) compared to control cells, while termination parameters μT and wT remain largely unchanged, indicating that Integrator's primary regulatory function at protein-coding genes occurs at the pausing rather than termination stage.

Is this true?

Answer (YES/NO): YES